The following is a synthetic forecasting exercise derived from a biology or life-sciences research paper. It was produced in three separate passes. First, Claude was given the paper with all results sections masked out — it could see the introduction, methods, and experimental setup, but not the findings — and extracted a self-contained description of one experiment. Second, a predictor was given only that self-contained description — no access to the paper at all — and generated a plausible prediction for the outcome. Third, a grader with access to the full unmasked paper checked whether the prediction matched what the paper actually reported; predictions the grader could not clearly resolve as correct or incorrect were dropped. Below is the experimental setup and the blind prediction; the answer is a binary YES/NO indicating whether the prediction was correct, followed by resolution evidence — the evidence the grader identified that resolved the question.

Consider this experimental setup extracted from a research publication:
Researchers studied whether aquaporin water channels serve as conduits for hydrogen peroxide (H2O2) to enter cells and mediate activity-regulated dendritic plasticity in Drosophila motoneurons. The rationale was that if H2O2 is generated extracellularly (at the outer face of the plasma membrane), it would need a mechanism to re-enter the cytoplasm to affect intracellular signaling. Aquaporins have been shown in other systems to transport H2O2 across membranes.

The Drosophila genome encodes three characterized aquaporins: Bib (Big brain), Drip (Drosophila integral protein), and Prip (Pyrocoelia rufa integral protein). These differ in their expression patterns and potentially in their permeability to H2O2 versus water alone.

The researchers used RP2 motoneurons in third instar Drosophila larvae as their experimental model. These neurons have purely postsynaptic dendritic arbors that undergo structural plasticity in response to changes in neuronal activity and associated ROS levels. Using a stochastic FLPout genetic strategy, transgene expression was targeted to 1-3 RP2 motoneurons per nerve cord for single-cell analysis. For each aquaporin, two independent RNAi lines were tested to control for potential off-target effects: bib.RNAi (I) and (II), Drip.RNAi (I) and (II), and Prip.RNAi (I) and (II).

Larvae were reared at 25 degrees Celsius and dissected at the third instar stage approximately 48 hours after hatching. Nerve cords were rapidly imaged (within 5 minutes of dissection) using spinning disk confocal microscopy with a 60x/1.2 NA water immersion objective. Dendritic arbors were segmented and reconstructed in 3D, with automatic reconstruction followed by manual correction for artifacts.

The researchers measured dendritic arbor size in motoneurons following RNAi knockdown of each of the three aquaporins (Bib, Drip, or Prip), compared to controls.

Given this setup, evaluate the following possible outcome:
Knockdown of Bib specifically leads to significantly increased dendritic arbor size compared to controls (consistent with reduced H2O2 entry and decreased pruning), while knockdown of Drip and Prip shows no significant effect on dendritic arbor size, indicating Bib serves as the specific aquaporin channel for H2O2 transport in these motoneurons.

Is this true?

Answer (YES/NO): NO